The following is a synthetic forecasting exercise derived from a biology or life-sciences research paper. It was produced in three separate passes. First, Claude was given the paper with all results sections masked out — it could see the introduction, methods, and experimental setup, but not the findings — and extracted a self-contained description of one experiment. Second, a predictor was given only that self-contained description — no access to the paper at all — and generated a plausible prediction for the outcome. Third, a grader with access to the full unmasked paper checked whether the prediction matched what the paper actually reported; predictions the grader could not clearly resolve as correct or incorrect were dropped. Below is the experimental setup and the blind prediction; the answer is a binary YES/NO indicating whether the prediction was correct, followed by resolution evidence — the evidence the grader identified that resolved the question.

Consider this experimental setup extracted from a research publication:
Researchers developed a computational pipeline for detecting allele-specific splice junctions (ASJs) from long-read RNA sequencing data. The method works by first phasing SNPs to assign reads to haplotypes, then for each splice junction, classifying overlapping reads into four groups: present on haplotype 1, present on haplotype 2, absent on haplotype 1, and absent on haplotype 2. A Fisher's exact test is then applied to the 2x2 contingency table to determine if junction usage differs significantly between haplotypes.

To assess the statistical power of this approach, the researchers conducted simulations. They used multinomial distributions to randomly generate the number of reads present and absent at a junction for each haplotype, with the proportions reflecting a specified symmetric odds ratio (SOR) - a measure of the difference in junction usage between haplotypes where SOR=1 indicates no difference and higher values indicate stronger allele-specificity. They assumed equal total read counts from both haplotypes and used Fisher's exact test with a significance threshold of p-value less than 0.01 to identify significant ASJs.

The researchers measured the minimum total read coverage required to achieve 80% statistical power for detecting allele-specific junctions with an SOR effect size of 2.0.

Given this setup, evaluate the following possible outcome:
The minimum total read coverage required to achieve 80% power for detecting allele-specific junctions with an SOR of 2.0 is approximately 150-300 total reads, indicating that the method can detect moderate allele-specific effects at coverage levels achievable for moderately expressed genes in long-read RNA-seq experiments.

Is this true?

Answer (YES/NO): NO